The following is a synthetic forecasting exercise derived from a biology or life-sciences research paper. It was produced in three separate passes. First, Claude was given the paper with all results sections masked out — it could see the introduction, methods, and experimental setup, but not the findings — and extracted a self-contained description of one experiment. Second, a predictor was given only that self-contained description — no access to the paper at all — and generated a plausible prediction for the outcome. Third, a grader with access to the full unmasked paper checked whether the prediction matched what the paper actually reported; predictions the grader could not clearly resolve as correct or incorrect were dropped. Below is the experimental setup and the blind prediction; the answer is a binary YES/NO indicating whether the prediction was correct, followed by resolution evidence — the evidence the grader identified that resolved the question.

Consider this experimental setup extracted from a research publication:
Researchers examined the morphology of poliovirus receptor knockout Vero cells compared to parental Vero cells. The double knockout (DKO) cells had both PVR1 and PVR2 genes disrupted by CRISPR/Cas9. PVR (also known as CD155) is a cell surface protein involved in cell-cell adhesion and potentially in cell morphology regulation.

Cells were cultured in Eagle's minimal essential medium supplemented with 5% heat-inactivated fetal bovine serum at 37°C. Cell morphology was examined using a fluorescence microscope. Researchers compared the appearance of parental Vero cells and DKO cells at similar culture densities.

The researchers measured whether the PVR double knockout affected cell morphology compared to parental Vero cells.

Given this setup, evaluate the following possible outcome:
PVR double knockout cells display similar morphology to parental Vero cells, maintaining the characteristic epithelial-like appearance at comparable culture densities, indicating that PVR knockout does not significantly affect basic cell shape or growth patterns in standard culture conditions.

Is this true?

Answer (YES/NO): YES